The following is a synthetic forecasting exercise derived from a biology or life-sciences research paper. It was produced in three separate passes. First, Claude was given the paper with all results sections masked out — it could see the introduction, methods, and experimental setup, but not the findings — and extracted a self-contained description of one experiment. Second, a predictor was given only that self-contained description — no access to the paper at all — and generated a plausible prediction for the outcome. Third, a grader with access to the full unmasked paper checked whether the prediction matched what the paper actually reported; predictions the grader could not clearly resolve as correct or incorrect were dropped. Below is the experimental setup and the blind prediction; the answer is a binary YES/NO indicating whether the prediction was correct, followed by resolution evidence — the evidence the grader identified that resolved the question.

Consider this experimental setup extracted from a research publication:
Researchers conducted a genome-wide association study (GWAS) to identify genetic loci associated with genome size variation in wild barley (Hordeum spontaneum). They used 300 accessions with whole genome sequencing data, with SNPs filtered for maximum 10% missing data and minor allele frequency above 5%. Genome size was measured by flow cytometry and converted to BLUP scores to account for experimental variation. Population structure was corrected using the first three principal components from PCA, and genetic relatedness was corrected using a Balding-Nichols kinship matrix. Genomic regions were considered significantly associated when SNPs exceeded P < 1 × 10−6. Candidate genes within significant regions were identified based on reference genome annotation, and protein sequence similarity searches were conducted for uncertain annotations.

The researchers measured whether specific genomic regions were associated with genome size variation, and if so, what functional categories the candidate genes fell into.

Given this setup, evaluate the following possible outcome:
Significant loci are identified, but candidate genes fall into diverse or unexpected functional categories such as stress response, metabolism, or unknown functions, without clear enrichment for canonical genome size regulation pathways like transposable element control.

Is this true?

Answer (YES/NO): NO